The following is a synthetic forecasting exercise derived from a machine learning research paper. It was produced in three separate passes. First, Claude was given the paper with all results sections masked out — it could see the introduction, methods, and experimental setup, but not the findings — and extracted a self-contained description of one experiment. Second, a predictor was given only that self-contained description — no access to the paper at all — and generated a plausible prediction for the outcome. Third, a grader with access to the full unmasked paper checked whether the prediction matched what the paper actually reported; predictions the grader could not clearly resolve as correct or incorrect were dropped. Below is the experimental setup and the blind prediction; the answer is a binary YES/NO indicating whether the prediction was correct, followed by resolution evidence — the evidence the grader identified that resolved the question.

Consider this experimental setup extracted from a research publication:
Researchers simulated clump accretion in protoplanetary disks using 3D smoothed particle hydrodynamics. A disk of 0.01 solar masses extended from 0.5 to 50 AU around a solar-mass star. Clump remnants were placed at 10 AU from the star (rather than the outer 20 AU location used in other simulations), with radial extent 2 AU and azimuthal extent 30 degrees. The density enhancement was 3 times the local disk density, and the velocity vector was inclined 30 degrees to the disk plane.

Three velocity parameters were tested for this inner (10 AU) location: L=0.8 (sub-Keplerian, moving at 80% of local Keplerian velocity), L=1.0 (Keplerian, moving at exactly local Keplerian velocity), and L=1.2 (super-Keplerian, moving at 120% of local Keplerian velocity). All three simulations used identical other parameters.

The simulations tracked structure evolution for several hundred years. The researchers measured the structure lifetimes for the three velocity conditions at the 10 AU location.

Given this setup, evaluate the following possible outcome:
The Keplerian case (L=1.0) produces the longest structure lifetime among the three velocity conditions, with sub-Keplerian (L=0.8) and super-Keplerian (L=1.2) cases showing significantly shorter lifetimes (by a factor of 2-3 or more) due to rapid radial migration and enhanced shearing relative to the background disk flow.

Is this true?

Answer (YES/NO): NO